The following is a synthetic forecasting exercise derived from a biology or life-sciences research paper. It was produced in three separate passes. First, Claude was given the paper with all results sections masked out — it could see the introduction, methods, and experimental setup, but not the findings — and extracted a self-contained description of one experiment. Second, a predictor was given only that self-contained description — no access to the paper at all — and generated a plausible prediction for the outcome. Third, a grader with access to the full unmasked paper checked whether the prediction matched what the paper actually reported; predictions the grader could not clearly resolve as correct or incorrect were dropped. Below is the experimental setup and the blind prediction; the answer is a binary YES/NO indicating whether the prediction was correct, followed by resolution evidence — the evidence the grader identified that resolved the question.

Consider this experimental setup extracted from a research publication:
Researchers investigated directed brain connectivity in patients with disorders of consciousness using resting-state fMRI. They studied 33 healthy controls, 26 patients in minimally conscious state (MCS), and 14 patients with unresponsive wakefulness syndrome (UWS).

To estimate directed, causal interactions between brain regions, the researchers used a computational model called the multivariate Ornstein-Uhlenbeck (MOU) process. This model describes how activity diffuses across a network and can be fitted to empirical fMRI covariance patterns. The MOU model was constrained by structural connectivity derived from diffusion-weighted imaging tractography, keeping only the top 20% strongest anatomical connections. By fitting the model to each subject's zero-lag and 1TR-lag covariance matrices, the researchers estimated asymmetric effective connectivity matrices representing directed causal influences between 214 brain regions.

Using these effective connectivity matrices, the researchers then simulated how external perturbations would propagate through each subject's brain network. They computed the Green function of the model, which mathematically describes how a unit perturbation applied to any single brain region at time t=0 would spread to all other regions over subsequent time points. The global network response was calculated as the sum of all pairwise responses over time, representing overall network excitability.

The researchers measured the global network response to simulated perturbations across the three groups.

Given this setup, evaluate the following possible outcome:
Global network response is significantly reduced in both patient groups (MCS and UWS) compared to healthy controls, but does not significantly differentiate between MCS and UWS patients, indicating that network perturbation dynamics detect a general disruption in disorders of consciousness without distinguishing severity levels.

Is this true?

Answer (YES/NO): NO